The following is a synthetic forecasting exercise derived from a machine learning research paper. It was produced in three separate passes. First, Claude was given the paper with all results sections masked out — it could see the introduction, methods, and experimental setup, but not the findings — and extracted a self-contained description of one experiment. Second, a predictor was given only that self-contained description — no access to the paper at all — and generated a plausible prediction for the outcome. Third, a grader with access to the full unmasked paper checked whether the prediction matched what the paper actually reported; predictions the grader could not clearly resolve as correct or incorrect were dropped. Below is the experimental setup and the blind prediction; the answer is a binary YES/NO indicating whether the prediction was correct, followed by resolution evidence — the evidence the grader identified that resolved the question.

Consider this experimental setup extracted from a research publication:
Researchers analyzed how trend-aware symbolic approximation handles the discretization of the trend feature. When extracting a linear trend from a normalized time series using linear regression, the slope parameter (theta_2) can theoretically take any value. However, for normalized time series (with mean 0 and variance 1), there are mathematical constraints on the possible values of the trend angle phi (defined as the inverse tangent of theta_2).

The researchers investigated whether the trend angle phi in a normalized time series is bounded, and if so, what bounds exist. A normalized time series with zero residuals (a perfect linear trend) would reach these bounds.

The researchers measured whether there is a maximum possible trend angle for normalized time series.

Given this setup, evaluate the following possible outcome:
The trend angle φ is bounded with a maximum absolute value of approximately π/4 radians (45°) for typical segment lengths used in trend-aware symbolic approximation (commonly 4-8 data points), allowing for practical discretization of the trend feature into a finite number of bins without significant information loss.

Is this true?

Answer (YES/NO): NO